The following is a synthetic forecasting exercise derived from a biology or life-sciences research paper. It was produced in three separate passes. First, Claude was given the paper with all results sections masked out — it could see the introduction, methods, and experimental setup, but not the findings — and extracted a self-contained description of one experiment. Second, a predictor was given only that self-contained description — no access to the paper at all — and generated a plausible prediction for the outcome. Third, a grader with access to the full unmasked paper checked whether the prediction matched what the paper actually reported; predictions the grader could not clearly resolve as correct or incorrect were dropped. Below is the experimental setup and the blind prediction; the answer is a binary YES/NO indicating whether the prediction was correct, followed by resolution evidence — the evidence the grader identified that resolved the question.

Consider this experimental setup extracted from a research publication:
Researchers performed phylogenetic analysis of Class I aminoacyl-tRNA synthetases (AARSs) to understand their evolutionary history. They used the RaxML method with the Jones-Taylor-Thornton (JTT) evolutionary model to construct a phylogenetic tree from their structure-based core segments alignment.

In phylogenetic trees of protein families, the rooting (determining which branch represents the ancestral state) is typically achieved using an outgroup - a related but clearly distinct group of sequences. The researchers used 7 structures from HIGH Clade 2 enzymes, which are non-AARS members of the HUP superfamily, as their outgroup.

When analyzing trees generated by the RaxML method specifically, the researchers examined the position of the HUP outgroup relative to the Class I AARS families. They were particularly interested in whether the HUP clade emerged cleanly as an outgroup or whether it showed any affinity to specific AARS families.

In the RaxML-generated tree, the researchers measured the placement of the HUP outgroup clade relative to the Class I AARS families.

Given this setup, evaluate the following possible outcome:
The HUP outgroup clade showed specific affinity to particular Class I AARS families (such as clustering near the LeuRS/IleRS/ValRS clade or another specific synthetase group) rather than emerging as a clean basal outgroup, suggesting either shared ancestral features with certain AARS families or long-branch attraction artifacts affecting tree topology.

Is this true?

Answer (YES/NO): YES